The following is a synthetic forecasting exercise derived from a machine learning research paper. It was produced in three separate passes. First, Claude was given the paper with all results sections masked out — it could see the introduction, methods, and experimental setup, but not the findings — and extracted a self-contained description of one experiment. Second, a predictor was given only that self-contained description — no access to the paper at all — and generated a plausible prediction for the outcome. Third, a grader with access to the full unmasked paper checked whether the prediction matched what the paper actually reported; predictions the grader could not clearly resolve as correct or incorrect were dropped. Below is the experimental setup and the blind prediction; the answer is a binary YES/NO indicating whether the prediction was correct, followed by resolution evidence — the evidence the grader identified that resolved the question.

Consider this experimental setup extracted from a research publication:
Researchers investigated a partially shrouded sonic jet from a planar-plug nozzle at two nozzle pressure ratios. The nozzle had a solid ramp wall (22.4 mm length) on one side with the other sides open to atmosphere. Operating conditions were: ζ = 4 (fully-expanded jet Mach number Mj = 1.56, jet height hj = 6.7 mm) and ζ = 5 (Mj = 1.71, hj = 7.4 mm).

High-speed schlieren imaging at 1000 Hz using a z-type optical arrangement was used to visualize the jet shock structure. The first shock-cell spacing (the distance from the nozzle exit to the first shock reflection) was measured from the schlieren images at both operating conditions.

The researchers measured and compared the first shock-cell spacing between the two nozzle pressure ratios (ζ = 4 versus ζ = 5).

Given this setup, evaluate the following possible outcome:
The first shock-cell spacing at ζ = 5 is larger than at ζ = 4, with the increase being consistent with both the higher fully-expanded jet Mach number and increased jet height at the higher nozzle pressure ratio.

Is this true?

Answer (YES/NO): YES